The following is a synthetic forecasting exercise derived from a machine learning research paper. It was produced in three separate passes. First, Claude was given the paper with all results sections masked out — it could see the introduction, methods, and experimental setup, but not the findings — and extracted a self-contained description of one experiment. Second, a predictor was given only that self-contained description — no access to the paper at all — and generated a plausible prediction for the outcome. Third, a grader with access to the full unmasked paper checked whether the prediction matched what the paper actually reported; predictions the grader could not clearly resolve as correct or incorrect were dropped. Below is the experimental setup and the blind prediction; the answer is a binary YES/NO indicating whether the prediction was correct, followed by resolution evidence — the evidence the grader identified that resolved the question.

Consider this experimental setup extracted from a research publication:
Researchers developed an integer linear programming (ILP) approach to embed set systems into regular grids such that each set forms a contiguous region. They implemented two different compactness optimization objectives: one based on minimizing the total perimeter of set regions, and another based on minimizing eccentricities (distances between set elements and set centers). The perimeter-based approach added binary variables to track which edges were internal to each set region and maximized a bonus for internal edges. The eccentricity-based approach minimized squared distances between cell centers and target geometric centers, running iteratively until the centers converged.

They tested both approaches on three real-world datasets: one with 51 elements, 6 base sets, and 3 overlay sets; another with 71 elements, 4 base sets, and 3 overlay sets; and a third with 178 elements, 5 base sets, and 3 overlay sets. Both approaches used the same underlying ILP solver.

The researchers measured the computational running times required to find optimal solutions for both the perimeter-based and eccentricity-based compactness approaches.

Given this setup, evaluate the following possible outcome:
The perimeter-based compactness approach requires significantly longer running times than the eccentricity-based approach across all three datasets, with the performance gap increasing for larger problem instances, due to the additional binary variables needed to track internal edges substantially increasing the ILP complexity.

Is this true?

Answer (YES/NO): NO